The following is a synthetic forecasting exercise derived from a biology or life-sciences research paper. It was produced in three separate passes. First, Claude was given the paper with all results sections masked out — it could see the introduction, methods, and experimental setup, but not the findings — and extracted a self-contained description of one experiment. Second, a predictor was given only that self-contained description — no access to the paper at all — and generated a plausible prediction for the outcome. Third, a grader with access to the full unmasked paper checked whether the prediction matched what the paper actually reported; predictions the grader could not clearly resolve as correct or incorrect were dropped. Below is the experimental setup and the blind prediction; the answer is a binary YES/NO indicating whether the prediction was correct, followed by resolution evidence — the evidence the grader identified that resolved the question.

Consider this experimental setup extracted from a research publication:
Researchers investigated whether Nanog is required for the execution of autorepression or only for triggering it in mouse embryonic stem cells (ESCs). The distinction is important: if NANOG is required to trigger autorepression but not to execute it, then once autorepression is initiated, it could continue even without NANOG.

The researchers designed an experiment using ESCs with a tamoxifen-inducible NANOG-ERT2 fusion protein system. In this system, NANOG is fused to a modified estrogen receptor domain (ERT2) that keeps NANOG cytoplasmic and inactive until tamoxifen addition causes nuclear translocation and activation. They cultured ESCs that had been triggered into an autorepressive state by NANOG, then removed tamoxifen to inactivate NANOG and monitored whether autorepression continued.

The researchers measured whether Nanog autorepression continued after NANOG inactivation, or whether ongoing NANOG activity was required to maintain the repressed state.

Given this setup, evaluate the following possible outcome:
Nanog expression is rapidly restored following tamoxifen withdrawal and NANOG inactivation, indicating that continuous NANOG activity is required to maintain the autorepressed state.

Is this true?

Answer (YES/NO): NO